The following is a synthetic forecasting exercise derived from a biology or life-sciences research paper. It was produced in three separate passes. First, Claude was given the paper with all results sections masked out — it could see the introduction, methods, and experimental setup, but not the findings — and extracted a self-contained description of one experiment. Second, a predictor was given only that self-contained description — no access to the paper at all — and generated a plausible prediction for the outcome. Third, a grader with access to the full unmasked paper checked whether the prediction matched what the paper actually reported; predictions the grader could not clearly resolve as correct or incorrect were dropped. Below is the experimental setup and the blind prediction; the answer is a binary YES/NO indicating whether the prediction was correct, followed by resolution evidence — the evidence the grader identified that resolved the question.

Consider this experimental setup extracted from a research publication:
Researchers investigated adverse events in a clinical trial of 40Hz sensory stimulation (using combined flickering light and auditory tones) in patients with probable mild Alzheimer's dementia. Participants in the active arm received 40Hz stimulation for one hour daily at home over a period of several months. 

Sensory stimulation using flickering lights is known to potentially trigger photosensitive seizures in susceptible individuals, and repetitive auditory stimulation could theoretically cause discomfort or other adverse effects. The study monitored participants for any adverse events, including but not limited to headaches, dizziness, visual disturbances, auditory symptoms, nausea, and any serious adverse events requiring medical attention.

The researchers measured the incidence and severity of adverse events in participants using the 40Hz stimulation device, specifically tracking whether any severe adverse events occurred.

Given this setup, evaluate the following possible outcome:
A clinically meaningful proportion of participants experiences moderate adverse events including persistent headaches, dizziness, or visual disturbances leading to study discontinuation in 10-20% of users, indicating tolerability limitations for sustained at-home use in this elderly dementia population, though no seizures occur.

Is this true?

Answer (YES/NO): NO